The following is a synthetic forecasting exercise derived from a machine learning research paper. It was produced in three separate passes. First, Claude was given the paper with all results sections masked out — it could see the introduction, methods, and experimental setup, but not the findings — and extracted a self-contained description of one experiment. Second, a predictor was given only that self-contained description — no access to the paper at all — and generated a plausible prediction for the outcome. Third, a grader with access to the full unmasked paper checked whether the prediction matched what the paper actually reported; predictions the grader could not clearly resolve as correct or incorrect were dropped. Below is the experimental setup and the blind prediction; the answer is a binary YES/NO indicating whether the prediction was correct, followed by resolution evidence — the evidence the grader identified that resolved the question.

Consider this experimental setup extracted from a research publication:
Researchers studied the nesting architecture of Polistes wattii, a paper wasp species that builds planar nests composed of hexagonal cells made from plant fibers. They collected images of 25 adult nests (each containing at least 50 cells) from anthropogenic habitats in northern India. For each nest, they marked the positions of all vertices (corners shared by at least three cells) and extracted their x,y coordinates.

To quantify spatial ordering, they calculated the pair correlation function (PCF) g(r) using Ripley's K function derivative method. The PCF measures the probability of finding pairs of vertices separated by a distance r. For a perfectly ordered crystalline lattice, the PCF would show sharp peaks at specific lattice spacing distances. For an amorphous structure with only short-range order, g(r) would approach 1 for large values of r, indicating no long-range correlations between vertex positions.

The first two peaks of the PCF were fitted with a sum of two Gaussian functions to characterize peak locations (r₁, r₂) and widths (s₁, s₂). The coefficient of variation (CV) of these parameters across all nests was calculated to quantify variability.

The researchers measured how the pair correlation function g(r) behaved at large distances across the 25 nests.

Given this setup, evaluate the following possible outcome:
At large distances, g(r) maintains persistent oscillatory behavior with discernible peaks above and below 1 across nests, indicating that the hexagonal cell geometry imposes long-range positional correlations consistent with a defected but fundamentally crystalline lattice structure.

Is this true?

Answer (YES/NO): NO